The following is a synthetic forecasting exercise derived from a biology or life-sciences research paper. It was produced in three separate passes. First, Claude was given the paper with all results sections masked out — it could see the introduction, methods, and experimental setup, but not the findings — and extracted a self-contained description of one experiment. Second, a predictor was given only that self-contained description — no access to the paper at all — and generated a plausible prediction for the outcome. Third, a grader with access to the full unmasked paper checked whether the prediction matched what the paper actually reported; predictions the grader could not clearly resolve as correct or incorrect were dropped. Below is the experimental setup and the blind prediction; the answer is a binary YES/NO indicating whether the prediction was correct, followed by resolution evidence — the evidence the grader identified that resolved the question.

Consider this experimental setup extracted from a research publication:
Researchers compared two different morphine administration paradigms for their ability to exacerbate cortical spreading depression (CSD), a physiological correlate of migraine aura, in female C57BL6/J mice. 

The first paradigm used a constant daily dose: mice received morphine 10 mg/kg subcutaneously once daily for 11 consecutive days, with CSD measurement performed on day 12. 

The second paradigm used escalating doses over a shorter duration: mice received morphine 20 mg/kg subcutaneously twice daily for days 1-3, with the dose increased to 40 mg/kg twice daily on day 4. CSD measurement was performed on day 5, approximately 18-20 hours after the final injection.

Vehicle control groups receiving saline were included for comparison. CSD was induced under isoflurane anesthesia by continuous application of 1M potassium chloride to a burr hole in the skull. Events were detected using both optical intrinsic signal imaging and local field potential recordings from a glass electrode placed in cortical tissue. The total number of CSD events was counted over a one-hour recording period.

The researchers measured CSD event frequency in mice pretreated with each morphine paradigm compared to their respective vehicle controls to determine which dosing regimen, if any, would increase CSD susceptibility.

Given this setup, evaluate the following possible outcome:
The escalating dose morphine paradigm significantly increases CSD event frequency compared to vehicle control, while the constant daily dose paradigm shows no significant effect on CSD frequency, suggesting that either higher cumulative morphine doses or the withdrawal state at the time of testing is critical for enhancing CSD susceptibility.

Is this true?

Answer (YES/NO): YES